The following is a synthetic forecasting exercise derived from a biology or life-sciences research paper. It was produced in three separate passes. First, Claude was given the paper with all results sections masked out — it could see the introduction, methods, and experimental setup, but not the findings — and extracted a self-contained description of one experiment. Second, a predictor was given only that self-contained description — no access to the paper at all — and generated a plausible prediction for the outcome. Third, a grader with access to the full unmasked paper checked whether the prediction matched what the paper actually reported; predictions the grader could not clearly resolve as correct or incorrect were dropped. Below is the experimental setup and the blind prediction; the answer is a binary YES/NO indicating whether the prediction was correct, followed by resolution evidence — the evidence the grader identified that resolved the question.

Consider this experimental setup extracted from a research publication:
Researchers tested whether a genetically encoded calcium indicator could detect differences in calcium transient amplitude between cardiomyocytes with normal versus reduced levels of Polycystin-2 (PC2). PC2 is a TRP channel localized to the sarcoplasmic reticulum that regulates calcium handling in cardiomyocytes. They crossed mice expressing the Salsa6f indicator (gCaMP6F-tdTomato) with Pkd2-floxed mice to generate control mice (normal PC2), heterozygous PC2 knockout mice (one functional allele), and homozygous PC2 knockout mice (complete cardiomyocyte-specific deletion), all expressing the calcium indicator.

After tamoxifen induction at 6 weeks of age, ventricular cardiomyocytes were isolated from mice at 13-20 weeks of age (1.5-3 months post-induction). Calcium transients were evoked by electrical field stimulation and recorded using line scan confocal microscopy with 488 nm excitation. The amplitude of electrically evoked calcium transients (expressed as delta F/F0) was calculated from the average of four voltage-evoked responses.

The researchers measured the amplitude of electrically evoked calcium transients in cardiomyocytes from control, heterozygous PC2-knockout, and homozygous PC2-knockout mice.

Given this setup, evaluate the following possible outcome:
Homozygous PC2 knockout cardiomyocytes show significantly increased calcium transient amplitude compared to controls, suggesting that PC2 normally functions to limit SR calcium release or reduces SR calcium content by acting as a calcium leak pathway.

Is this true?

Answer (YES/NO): YES